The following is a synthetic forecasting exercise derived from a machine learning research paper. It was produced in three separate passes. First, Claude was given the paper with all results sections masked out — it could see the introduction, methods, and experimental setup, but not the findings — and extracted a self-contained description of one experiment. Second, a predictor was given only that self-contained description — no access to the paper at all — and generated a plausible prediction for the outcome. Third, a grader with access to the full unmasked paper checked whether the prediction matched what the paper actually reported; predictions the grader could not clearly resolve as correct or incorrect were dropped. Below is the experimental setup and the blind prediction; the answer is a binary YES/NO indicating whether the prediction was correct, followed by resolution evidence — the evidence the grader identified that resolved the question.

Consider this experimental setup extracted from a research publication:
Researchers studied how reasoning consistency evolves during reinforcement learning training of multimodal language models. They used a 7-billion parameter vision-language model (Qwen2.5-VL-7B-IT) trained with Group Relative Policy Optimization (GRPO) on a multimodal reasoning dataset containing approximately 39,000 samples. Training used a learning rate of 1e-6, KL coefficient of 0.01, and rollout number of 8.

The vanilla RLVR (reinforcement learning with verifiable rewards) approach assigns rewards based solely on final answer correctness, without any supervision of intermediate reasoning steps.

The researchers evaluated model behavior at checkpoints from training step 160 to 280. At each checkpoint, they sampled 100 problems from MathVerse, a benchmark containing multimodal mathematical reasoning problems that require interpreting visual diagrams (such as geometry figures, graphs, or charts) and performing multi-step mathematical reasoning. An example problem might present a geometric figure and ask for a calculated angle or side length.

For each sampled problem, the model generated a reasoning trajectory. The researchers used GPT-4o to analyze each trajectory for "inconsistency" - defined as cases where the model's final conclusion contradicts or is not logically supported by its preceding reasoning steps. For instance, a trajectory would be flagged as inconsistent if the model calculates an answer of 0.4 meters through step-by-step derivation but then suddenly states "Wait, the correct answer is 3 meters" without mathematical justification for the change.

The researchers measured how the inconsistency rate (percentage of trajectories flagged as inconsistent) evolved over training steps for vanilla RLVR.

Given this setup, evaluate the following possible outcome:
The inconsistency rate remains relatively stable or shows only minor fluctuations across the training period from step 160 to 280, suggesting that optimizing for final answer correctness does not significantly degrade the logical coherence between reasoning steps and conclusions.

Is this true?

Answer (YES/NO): NO